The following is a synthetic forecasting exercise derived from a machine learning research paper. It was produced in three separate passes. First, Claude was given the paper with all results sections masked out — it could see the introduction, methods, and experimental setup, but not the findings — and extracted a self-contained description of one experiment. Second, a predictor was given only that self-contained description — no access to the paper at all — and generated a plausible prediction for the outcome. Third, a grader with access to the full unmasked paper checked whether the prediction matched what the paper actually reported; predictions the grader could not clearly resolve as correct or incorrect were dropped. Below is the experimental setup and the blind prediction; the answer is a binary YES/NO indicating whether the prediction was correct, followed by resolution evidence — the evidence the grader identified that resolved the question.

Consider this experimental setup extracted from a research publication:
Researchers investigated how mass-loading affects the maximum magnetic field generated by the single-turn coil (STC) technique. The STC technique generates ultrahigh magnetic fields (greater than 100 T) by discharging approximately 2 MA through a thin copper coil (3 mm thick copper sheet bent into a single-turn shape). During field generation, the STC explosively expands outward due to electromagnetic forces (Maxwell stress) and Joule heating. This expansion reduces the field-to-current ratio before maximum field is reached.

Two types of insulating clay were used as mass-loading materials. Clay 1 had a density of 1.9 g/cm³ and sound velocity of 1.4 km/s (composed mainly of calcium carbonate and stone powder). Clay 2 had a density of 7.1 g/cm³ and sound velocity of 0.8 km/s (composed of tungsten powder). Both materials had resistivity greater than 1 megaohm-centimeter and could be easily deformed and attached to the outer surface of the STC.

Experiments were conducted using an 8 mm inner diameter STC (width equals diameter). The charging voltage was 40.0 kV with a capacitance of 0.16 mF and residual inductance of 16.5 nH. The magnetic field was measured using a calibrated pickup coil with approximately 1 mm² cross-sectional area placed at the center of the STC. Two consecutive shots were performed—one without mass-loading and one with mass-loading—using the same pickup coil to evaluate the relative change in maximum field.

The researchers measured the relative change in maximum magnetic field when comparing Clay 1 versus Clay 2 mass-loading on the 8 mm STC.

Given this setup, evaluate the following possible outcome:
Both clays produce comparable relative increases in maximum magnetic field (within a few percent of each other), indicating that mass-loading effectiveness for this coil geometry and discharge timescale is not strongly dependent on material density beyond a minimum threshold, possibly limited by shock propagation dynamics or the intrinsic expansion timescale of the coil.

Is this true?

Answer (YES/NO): NO